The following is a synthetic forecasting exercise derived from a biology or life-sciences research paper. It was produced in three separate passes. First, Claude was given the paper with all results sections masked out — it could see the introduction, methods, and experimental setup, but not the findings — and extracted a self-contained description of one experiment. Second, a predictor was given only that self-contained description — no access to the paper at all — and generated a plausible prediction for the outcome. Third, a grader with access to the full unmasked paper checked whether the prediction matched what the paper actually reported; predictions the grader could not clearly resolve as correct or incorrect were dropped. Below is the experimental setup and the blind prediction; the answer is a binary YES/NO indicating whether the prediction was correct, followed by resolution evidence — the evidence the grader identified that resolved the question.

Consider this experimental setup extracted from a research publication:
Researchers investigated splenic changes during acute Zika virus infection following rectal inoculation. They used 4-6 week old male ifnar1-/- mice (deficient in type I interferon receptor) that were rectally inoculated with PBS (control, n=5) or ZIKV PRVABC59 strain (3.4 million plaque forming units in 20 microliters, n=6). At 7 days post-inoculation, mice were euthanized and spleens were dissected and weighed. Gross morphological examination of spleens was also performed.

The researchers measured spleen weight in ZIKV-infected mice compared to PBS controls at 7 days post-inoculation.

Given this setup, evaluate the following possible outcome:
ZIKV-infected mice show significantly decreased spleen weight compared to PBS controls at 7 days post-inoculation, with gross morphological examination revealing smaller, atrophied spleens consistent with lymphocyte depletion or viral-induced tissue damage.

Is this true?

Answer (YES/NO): NO